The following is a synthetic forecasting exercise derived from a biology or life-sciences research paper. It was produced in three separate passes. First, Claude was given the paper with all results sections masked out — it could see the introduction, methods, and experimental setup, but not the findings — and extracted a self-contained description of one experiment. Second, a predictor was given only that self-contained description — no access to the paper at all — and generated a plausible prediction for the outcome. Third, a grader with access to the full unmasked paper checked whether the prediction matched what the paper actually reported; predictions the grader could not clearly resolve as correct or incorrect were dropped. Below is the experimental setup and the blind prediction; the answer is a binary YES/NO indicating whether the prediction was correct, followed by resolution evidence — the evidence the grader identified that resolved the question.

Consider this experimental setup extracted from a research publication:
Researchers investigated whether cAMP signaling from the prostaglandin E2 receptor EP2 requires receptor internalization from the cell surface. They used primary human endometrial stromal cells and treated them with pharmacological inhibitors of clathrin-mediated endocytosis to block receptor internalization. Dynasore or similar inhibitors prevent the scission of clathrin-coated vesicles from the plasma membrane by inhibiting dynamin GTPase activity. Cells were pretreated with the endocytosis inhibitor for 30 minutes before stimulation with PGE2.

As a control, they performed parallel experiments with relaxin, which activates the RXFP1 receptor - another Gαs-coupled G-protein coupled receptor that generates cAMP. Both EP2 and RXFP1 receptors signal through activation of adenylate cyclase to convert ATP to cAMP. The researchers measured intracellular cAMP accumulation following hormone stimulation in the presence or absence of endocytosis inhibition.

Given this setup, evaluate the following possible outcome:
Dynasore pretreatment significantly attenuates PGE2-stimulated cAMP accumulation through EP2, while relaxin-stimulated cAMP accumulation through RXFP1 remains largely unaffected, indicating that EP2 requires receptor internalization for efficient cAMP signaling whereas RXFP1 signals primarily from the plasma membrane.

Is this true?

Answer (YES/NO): NO